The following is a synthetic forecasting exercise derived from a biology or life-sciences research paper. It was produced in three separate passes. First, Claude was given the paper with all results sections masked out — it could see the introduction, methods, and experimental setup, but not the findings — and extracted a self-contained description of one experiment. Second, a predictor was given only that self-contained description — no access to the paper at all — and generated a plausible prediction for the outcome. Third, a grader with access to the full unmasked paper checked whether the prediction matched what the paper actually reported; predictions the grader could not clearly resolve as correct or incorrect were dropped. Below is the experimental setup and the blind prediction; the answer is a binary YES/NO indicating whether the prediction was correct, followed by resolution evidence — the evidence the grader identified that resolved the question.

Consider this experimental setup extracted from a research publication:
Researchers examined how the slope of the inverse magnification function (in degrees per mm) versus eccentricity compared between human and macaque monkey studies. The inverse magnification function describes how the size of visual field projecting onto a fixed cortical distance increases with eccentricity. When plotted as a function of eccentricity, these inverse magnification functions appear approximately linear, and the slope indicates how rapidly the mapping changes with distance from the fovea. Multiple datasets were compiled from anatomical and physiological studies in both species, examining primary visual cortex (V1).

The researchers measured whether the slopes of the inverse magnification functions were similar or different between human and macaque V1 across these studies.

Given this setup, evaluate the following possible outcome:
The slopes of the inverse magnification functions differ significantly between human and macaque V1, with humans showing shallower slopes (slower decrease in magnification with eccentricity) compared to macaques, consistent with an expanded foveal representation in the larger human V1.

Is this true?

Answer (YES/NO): NO